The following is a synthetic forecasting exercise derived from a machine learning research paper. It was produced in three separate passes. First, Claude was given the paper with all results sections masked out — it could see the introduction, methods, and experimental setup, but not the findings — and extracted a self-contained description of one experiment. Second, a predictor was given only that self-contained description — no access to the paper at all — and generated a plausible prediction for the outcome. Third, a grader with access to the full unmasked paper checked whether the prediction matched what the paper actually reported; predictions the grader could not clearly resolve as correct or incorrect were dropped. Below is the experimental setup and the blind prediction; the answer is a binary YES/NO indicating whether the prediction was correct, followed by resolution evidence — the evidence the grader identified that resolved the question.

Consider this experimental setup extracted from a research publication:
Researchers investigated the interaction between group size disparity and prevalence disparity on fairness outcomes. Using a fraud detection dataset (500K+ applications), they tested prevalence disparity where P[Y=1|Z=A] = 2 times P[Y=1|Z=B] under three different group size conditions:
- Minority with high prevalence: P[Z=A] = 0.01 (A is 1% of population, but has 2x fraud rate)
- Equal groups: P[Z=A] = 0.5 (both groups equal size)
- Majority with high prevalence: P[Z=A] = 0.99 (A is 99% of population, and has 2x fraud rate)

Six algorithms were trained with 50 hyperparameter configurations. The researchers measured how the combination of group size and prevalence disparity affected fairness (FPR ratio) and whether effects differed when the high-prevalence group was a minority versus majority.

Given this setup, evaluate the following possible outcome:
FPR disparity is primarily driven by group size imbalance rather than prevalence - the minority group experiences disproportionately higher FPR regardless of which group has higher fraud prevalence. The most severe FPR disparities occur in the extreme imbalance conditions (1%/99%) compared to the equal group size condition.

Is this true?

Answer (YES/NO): NO